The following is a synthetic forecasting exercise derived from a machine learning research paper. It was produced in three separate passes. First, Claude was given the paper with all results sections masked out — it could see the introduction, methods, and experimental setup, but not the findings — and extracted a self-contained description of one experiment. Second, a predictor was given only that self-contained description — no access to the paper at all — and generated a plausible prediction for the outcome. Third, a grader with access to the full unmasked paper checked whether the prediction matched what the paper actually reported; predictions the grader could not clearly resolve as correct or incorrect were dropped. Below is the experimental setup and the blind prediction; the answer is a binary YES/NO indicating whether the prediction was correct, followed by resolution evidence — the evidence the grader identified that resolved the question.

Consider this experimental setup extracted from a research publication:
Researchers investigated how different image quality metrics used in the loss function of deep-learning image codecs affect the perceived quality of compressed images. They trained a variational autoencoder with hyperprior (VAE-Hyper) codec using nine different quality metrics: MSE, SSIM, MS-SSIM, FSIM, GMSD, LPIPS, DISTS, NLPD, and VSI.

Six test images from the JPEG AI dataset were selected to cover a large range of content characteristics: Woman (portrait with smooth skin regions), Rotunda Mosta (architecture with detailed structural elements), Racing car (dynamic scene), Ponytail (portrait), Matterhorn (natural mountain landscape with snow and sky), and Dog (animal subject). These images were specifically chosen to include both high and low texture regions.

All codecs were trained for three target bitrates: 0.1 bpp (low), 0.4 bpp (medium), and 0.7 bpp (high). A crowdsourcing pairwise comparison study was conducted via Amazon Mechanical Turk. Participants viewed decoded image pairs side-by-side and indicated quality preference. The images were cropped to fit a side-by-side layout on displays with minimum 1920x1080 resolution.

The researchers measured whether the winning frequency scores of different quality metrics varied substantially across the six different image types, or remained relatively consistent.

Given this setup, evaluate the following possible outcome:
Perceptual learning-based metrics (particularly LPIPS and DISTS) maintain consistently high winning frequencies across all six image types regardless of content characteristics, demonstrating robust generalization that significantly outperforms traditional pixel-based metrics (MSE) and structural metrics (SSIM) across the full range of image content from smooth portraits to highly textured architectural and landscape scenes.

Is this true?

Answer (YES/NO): NO